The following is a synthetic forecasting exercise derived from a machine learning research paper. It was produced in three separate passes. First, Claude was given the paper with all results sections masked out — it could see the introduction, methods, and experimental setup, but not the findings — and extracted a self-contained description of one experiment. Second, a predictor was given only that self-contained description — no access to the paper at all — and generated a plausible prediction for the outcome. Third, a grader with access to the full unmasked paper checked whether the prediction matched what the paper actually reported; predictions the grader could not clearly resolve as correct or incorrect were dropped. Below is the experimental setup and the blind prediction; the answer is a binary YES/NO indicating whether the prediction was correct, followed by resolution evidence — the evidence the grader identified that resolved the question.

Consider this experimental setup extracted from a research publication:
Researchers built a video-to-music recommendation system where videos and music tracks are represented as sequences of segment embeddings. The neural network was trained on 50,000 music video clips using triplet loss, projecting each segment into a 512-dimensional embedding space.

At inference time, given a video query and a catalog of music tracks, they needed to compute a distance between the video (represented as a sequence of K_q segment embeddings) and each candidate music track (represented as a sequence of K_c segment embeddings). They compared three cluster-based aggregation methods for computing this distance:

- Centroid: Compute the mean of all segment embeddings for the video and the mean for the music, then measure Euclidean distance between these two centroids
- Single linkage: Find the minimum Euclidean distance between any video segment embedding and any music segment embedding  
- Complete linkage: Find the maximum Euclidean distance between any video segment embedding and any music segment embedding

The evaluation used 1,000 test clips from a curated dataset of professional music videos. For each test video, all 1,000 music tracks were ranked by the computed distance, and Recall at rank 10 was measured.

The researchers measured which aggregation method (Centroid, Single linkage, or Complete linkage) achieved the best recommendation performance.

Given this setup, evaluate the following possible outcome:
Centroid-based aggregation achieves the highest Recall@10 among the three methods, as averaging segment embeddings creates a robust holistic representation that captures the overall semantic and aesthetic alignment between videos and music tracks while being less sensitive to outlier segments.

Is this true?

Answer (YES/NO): YES